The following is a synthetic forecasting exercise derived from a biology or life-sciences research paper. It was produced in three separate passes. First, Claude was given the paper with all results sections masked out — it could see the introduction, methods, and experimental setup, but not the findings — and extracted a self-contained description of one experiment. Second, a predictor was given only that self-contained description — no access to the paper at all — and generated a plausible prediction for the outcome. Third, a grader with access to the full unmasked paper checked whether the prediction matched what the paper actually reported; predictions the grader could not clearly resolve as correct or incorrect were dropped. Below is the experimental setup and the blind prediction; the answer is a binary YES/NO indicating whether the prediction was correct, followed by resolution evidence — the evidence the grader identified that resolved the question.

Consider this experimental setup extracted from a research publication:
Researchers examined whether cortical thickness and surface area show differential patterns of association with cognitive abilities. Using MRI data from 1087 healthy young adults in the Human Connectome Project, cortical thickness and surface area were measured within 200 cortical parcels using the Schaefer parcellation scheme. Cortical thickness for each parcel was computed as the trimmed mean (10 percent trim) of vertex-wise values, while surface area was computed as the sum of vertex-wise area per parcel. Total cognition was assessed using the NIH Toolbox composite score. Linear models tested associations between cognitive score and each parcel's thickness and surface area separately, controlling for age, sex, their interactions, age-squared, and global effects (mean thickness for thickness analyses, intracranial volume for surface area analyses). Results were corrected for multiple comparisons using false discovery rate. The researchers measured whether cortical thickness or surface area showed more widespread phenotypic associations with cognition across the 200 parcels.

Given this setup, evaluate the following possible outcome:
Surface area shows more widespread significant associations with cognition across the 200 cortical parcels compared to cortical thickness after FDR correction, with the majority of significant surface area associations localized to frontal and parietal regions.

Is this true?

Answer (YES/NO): NO